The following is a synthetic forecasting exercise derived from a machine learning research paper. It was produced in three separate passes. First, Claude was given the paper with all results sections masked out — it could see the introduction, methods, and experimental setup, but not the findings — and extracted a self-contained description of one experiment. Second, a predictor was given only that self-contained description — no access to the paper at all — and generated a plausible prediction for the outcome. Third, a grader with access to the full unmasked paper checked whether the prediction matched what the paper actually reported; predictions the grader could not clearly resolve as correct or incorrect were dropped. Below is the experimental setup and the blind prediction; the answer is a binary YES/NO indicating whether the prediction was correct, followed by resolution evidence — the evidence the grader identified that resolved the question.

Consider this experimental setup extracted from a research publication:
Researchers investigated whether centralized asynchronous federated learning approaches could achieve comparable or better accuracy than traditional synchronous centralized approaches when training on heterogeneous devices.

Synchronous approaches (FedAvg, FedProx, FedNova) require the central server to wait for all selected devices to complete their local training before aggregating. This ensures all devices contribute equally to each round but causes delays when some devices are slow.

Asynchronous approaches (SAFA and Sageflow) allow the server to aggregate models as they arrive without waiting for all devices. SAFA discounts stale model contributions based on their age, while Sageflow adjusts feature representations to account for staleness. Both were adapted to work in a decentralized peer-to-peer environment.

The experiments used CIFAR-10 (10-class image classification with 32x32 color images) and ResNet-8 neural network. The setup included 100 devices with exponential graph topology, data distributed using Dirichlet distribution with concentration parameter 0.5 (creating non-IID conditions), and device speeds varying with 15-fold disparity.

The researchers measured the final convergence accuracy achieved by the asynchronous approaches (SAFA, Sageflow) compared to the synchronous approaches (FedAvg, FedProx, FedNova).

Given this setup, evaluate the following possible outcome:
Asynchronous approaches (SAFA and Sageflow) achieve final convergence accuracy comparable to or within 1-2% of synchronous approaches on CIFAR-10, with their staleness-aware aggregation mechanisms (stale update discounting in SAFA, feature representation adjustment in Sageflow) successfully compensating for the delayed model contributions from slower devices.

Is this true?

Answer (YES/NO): NO